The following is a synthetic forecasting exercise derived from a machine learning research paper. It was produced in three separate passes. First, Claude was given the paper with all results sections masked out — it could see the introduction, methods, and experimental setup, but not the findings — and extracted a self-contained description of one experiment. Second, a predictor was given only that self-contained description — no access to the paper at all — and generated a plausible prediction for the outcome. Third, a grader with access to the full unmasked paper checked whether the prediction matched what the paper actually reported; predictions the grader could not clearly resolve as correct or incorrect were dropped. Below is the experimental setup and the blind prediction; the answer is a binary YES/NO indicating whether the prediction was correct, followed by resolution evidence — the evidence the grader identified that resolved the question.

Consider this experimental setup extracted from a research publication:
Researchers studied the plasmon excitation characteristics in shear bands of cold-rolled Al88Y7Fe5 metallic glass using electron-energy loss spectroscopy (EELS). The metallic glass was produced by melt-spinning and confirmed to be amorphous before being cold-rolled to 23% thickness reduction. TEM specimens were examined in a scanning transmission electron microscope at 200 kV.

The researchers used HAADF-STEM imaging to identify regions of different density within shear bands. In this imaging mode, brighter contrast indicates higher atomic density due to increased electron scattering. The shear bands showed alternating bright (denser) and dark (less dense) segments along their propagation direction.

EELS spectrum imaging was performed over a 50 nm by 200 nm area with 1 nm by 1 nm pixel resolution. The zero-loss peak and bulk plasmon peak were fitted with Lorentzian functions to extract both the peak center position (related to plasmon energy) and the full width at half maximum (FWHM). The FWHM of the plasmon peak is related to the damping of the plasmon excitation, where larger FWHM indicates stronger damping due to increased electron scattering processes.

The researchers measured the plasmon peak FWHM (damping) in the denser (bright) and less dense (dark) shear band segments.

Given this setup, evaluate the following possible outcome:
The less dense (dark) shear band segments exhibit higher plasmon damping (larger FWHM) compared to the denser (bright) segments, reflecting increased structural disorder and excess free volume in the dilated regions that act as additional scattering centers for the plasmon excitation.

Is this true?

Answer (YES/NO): NO